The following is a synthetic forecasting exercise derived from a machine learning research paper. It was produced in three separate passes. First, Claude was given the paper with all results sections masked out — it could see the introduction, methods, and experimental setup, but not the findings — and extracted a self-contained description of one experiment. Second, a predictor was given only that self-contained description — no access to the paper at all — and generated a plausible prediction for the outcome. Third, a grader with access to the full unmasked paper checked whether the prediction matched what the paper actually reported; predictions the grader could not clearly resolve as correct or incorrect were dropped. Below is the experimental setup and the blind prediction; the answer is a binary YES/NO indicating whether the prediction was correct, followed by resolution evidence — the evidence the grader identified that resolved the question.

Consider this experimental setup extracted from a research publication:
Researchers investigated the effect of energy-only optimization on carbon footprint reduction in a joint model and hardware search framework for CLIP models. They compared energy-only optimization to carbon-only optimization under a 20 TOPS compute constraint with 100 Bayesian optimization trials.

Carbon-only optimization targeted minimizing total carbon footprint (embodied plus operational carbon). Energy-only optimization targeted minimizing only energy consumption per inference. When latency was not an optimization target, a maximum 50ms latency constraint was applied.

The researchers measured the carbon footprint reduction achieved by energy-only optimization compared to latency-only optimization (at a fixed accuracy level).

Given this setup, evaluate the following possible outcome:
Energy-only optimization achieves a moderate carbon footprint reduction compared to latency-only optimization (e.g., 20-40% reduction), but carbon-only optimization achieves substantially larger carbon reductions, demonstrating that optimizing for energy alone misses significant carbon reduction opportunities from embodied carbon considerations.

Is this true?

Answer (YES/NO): NO